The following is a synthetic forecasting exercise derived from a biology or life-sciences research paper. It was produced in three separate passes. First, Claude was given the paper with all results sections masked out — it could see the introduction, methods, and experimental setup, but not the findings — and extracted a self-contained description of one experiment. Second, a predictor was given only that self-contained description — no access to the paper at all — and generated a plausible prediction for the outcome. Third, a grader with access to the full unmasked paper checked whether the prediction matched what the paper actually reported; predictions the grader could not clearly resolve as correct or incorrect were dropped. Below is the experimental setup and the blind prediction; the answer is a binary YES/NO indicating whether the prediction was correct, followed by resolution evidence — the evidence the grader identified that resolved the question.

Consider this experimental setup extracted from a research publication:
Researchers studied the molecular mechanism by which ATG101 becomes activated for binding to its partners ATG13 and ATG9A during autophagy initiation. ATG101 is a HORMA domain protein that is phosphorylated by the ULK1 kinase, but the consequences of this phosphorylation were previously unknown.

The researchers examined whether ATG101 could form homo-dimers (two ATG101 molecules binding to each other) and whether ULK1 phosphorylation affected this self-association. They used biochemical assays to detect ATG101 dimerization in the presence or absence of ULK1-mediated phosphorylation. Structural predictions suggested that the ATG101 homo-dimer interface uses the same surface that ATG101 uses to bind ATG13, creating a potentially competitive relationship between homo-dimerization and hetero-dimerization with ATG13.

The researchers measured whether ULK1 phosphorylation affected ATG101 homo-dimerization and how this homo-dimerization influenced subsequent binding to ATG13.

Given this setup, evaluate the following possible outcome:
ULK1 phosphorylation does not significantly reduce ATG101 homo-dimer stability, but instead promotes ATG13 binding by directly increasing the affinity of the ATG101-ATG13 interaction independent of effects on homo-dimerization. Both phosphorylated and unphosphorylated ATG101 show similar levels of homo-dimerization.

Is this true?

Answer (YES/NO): NO